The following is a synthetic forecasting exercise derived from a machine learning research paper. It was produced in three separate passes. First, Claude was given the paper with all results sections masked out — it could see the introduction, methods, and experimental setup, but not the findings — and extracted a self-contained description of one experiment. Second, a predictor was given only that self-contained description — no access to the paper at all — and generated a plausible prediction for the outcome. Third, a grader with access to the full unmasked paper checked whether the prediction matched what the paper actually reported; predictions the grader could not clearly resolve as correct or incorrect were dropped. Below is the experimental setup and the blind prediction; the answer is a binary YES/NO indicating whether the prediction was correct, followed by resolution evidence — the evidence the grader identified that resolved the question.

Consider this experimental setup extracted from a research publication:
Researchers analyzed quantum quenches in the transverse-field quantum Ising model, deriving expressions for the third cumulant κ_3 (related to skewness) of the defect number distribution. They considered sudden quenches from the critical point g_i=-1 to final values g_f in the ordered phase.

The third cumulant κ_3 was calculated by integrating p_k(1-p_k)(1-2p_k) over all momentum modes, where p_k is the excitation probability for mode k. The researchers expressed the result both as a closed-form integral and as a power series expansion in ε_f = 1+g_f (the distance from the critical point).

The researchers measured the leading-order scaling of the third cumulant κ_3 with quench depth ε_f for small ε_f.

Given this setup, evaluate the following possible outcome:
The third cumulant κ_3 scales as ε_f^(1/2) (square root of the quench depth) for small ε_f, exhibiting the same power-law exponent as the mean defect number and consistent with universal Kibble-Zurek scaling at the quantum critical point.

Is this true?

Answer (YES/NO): NO